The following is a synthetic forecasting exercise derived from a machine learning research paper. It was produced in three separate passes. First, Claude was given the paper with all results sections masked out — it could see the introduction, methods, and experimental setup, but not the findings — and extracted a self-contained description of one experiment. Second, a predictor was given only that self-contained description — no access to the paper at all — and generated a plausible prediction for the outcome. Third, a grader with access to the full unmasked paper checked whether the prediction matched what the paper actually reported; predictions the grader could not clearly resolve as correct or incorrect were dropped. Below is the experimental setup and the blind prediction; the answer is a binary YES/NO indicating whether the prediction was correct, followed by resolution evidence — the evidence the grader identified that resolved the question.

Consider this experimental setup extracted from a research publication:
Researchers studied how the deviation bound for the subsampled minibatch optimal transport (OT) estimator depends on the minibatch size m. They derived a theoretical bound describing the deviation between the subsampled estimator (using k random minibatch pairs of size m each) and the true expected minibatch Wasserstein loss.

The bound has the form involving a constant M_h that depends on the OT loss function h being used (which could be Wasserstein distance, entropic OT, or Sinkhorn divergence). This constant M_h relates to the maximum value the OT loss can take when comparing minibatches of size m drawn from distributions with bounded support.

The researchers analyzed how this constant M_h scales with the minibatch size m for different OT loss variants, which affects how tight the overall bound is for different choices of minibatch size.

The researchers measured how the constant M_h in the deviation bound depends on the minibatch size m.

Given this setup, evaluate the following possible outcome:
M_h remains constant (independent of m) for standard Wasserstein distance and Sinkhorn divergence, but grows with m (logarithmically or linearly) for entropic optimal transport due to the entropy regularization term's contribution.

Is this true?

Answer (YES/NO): NO